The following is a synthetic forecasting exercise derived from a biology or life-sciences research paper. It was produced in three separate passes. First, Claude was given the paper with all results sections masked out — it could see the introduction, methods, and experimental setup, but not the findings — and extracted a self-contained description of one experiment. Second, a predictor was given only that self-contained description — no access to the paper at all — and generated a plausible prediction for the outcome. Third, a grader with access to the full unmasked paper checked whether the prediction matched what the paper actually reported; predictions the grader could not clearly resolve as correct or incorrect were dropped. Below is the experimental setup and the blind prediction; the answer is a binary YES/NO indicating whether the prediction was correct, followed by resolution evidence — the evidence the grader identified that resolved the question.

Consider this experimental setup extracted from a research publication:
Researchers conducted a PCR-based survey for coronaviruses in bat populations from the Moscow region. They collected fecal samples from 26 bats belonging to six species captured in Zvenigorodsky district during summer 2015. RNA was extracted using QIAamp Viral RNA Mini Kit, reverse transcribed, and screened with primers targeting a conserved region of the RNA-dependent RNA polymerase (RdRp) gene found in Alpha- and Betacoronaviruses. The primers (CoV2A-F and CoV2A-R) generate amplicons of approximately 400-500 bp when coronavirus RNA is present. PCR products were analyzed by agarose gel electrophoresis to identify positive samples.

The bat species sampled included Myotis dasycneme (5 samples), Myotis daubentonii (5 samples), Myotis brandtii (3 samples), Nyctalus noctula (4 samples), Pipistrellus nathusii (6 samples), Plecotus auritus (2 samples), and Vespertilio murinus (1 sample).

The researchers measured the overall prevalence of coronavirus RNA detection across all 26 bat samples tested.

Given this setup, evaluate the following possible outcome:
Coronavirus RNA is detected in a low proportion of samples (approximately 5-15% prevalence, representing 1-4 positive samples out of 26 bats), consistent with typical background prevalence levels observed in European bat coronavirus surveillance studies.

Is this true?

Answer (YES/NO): NO